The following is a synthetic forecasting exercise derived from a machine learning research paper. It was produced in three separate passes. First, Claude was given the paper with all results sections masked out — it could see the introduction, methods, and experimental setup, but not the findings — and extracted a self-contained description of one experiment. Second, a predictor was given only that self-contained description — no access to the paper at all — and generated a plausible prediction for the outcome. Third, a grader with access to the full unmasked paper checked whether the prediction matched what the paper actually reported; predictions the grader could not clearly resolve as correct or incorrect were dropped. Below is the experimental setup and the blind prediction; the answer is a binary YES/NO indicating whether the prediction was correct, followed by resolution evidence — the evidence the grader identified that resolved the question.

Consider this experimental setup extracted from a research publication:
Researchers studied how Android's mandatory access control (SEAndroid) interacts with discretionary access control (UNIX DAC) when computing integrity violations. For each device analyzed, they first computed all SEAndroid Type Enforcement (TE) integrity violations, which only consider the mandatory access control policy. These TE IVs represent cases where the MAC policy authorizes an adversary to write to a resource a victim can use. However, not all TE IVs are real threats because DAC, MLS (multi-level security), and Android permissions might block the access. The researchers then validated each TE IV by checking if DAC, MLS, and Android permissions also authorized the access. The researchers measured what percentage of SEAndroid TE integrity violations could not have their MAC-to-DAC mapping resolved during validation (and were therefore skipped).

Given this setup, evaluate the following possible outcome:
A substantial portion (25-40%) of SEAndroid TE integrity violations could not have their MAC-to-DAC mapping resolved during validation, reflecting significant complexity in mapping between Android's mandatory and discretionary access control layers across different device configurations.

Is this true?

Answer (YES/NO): YES